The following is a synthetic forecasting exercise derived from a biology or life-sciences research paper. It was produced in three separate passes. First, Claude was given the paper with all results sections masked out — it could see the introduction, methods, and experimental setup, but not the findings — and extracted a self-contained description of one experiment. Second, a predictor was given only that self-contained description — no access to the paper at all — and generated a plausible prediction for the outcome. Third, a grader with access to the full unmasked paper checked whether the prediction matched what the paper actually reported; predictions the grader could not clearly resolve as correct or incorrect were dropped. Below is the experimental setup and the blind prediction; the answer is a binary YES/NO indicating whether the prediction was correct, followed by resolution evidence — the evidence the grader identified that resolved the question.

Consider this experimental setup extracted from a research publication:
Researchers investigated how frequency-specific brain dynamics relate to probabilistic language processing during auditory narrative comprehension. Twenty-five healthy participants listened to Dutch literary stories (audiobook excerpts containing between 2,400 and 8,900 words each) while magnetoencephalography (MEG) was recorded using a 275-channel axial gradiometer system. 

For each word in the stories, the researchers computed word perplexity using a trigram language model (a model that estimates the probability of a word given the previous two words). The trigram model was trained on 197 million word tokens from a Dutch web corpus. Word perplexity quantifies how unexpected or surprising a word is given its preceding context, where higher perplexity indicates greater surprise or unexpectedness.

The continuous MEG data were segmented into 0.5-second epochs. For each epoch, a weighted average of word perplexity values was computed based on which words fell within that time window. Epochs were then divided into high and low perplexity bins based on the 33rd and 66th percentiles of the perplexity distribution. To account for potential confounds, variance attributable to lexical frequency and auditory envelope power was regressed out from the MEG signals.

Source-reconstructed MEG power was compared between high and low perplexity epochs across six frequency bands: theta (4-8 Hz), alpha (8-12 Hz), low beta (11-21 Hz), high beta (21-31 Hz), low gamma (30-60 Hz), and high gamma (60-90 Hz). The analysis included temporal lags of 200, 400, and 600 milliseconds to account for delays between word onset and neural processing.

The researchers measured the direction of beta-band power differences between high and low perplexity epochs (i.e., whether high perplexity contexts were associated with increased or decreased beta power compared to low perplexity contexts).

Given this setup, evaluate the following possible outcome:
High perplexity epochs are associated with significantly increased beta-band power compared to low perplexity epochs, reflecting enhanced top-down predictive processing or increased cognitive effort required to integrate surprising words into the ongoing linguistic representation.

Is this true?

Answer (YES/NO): NO